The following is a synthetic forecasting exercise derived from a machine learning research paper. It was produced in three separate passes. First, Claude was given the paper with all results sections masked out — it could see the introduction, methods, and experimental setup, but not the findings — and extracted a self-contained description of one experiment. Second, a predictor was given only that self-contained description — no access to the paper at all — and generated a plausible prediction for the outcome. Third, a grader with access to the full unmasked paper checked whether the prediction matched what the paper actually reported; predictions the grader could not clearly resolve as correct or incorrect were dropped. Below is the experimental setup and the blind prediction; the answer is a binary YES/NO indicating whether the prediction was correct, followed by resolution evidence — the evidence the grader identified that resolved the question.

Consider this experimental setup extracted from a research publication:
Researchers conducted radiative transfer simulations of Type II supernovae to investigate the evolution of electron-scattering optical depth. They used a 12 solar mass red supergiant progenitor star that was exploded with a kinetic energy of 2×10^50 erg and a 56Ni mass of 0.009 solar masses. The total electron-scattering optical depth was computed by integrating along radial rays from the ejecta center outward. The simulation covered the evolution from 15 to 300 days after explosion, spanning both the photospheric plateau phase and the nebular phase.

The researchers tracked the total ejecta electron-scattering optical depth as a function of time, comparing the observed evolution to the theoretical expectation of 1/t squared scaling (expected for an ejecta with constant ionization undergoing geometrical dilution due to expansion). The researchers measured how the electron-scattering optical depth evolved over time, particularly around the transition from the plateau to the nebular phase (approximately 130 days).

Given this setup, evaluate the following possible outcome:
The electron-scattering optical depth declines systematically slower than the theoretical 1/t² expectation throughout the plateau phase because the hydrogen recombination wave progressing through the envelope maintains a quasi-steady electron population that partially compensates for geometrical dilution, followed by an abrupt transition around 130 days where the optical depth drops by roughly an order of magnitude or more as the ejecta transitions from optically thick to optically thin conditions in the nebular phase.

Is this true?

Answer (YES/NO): NO